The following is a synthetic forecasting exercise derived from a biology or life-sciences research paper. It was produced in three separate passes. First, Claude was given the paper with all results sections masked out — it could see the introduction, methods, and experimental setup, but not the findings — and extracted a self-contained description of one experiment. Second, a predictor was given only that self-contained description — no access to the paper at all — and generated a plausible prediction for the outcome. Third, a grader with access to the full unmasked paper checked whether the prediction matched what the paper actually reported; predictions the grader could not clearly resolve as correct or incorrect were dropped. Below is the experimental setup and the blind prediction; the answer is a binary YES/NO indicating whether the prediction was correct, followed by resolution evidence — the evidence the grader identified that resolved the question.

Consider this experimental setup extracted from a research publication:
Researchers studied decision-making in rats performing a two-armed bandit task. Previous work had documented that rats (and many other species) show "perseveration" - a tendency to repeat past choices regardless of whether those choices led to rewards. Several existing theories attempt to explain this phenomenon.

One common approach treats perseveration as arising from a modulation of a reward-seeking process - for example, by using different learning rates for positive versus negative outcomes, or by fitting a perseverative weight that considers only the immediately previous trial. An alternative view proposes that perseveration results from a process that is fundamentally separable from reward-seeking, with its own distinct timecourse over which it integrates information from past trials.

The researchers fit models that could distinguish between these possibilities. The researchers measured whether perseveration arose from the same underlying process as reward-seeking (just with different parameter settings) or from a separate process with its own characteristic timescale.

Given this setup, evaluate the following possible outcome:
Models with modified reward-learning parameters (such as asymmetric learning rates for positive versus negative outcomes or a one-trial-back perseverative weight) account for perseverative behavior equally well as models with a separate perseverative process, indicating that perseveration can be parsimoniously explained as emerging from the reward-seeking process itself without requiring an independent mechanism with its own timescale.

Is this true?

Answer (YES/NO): NO